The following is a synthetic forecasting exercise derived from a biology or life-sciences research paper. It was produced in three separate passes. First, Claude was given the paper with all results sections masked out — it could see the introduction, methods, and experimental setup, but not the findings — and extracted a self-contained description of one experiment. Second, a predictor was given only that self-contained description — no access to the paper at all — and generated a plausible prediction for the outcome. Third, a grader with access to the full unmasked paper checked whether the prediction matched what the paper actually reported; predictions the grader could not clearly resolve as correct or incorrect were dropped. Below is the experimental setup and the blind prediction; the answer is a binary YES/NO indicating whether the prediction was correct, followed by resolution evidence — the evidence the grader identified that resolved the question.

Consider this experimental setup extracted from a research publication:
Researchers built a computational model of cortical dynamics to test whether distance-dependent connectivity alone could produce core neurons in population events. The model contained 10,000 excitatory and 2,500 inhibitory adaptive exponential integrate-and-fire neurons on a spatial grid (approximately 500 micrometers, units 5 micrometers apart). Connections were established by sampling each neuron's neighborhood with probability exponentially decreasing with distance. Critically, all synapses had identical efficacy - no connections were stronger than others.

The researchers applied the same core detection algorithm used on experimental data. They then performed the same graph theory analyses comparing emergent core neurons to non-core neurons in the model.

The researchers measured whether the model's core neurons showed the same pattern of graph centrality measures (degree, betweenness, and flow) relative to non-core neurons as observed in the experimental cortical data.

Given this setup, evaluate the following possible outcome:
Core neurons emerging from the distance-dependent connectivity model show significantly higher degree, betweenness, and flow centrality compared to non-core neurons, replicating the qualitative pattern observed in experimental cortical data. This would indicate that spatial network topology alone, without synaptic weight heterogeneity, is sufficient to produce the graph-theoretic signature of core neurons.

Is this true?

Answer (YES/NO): YES